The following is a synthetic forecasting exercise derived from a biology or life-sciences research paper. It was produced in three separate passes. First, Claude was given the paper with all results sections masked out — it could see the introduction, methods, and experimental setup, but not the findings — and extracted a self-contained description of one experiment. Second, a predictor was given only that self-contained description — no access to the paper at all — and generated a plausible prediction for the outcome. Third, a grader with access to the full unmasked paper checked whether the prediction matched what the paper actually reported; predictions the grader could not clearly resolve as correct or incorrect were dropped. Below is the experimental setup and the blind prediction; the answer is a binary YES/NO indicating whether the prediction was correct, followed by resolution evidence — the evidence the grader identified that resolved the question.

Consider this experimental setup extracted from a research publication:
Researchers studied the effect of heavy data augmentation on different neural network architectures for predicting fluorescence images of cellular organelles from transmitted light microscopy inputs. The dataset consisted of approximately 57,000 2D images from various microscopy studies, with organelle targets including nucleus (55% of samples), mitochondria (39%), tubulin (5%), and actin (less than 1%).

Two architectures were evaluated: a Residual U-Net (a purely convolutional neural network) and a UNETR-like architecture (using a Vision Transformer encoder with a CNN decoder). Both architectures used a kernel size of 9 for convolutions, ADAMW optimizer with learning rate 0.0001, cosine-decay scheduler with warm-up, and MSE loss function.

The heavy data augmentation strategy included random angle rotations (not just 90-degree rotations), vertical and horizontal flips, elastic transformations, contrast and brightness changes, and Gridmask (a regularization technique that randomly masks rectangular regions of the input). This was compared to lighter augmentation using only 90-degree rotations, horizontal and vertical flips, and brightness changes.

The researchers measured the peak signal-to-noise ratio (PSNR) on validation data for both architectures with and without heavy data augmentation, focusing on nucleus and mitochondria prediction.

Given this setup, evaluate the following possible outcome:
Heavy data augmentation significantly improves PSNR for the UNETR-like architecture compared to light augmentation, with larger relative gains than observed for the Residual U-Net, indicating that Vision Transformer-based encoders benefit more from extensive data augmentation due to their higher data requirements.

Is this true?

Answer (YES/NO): YES